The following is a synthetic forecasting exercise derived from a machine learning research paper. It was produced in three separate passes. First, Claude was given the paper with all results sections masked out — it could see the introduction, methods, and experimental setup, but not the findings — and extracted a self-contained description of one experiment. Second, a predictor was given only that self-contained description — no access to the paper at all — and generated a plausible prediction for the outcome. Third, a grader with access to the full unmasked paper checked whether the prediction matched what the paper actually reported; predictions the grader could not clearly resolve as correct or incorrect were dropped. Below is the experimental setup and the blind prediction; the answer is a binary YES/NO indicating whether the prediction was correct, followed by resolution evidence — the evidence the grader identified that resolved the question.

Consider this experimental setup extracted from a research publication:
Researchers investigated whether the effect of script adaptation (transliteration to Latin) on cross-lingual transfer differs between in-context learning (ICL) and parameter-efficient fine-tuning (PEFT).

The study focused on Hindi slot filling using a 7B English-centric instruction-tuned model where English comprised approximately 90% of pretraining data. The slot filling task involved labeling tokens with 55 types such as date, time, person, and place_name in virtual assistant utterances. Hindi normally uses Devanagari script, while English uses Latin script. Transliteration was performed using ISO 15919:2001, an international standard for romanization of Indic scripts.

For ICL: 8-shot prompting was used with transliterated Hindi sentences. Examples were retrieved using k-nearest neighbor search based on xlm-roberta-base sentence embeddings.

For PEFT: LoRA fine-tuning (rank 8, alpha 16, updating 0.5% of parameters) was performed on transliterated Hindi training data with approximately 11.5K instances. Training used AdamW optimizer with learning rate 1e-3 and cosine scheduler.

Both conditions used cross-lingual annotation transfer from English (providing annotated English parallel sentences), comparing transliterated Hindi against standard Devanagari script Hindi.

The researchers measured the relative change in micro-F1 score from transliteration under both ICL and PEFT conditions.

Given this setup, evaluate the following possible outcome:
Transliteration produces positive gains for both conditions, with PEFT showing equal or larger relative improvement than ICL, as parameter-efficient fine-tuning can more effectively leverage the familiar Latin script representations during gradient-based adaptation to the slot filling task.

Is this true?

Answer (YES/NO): NO